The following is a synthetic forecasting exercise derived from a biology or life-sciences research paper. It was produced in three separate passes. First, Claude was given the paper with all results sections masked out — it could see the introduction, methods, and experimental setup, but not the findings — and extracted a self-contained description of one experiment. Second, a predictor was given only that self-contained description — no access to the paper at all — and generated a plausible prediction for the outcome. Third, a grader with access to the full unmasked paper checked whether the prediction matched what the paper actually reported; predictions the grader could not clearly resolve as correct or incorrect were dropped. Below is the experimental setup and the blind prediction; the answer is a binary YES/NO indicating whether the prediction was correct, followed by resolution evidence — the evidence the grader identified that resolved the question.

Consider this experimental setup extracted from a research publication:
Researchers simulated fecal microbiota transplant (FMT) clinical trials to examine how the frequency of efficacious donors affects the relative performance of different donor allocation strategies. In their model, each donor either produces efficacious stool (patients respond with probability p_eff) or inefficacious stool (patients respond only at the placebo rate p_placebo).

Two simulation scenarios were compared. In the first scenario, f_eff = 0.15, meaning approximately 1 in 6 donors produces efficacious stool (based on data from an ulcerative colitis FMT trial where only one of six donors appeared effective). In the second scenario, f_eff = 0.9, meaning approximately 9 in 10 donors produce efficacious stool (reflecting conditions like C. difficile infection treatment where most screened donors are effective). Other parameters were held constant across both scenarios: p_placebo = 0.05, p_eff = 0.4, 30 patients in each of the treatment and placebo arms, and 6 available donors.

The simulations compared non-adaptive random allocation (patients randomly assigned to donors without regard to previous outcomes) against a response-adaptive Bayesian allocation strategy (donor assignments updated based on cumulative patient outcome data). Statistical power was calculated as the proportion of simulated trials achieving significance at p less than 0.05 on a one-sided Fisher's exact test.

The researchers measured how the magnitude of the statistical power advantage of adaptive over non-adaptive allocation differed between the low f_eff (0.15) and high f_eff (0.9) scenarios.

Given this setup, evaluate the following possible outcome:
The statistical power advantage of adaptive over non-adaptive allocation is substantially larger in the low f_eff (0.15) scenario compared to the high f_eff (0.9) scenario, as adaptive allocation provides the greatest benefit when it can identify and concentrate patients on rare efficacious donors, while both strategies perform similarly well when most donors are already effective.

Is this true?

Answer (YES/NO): YES